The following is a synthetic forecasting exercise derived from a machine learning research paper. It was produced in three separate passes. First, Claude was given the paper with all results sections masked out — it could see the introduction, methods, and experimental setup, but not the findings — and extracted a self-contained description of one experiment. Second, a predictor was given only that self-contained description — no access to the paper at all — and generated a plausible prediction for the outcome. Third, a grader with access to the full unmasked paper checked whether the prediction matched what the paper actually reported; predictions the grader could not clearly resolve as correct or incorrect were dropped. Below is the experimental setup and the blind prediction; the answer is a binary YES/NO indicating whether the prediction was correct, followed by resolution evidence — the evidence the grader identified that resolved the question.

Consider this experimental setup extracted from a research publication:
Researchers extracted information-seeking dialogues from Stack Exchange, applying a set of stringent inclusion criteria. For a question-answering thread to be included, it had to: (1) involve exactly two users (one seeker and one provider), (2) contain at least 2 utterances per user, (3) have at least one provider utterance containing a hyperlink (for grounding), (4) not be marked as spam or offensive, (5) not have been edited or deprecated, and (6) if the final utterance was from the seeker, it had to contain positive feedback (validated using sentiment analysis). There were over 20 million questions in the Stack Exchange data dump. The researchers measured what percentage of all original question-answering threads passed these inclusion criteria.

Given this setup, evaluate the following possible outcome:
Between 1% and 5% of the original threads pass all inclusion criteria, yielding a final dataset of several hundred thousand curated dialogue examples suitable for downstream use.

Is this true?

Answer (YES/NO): NO